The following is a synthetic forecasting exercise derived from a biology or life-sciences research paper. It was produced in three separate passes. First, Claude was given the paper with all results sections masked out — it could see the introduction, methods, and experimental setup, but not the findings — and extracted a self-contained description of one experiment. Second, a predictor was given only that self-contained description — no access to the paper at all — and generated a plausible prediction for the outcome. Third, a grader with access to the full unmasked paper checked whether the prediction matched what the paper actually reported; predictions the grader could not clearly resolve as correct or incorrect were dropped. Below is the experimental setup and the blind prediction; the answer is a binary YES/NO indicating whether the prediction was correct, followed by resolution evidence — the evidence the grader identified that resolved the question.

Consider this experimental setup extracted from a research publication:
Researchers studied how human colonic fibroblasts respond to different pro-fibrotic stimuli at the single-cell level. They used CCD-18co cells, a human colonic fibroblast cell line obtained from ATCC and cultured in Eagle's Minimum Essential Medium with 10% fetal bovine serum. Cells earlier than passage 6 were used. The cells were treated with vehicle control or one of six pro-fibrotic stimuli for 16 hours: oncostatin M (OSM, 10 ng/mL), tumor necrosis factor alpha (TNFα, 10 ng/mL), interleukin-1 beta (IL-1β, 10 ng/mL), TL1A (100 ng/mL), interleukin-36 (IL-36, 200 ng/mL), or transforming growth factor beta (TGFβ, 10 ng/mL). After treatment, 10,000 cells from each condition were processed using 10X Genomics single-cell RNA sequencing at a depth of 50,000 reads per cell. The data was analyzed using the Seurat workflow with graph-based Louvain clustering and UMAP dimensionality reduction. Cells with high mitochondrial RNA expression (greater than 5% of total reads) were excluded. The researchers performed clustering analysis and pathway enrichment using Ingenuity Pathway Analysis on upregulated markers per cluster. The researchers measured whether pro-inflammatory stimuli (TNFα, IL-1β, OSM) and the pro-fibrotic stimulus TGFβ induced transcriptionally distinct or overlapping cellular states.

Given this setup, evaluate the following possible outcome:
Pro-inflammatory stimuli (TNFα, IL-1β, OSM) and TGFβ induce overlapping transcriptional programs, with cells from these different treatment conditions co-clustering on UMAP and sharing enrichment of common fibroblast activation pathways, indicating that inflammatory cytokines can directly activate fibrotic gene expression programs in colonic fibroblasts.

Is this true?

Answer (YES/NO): NO